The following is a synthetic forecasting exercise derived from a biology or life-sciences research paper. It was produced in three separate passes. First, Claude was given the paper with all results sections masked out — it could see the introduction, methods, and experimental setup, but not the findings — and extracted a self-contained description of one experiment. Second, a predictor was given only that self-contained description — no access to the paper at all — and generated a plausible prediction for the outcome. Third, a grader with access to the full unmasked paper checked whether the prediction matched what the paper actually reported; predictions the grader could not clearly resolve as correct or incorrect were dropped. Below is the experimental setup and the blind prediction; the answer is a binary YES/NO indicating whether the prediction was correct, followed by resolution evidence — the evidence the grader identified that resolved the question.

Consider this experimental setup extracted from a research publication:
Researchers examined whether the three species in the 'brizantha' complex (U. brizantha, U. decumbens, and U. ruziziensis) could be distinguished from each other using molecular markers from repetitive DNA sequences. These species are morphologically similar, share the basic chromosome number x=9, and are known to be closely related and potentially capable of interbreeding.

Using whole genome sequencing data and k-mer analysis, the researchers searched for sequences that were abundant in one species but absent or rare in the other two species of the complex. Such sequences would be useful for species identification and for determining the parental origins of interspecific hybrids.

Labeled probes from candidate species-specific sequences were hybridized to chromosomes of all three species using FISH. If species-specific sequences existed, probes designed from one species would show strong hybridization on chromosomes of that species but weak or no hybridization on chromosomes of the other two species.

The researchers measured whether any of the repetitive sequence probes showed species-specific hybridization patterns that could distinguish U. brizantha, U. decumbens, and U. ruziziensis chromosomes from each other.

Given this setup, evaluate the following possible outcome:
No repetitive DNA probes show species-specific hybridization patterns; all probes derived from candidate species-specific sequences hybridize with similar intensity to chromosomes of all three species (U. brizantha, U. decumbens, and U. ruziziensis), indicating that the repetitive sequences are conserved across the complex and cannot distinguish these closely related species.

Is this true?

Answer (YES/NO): NO